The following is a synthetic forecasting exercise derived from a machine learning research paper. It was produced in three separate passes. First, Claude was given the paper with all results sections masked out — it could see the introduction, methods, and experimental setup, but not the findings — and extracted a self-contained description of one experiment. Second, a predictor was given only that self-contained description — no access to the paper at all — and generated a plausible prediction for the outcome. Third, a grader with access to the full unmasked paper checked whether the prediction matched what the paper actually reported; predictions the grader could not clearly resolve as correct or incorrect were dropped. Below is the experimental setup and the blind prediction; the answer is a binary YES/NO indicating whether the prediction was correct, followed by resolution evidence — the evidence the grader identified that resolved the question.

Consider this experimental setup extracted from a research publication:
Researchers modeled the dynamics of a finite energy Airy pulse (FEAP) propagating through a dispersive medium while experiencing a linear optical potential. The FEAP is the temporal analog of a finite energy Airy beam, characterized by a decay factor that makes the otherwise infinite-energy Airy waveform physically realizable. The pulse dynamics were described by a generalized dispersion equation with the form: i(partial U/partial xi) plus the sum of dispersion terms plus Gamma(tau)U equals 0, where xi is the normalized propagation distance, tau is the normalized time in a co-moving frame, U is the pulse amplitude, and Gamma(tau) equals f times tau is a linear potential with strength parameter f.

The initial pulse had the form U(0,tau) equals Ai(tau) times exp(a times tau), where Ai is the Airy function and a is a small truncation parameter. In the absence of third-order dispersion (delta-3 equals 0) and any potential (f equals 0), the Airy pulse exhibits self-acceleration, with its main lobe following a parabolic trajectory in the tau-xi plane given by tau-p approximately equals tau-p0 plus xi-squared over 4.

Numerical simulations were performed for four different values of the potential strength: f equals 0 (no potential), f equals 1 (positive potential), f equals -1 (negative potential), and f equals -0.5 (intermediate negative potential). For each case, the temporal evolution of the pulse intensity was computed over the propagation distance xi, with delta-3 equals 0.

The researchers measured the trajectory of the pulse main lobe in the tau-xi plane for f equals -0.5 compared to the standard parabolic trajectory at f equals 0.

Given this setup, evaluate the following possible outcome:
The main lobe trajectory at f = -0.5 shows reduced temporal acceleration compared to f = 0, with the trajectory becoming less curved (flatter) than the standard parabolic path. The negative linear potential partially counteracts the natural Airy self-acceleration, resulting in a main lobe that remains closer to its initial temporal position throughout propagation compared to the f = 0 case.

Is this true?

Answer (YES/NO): YES